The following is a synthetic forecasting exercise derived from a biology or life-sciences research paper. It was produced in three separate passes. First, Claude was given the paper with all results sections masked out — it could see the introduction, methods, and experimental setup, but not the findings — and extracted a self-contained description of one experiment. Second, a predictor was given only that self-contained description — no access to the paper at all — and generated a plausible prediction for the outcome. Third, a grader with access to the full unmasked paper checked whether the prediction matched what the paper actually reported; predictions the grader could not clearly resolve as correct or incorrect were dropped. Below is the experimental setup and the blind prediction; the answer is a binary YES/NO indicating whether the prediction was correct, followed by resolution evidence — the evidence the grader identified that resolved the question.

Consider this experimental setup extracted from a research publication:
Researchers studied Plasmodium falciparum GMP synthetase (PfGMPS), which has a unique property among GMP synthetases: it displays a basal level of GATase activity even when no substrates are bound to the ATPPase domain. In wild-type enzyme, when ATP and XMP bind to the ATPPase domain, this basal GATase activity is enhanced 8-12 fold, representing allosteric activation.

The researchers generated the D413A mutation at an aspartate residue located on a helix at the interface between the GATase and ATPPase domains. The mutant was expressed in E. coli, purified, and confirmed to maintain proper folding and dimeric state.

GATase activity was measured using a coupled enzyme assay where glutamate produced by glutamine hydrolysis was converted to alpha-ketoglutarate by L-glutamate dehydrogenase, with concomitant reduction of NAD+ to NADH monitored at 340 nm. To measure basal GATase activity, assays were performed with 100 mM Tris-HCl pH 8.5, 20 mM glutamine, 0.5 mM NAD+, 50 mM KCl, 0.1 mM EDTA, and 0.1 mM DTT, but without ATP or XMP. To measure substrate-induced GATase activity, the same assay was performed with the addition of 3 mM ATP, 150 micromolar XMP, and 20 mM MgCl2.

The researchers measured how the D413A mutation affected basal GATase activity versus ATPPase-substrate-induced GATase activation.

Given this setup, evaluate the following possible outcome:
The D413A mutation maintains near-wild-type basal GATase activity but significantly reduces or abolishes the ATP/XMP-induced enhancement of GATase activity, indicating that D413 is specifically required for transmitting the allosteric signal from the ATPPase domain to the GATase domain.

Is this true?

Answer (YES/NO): NO